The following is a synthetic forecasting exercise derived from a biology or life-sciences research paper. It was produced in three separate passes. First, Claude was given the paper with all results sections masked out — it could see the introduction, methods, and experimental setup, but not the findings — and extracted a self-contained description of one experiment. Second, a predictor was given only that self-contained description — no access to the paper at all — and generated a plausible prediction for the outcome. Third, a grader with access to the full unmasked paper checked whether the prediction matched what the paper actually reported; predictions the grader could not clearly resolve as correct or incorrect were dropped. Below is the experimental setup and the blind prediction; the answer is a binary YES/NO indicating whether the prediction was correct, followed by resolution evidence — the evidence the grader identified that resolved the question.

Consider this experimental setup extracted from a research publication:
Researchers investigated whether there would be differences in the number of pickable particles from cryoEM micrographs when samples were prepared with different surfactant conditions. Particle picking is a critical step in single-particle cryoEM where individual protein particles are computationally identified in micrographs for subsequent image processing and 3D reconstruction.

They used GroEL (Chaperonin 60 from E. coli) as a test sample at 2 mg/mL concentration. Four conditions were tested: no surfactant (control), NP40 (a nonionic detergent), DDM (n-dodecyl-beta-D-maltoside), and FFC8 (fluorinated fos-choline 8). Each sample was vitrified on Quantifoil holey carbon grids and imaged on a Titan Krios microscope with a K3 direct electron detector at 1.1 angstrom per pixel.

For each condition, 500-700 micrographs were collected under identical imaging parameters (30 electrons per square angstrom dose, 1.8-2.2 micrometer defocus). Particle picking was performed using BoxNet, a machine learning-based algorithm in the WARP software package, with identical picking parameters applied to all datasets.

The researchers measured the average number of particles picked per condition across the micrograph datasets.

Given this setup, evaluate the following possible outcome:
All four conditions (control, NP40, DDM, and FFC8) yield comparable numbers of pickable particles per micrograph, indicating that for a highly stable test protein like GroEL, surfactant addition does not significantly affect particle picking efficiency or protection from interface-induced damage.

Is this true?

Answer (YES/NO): NO